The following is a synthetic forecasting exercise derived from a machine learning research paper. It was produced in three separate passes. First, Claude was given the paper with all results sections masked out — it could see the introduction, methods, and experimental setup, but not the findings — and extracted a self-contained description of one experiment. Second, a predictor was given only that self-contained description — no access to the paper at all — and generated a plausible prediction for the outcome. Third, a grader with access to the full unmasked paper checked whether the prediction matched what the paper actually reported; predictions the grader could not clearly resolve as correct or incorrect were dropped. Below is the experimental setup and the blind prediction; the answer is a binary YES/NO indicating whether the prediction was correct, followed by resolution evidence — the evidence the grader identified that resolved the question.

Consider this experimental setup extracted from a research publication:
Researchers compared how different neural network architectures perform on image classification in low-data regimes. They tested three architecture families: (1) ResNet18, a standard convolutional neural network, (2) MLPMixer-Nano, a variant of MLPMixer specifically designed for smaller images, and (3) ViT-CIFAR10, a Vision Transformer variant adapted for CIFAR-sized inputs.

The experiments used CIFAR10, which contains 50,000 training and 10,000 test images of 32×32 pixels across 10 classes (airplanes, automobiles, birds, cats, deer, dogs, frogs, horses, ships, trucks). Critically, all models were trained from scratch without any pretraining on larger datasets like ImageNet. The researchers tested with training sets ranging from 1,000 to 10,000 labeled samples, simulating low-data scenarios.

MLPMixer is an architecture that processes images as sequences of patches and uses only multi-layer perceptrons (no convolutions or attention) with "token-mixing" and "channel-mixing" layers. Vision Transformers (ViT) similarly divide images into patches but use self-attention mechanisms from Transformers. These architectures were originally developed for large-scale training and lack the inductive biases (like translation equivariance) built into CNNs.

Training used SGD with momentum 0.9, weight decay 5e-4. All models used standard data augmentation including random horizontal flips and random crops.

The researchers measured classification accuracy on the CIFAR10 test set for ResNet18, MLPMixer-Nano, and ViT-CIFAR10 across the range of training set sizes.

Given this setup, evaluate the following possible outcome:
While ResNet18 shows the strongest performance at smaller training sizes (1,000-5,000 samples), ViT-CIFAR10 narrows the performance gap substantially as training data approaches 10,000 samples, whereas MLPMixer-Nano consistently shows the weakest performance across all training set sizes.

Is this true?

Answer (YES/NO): NO